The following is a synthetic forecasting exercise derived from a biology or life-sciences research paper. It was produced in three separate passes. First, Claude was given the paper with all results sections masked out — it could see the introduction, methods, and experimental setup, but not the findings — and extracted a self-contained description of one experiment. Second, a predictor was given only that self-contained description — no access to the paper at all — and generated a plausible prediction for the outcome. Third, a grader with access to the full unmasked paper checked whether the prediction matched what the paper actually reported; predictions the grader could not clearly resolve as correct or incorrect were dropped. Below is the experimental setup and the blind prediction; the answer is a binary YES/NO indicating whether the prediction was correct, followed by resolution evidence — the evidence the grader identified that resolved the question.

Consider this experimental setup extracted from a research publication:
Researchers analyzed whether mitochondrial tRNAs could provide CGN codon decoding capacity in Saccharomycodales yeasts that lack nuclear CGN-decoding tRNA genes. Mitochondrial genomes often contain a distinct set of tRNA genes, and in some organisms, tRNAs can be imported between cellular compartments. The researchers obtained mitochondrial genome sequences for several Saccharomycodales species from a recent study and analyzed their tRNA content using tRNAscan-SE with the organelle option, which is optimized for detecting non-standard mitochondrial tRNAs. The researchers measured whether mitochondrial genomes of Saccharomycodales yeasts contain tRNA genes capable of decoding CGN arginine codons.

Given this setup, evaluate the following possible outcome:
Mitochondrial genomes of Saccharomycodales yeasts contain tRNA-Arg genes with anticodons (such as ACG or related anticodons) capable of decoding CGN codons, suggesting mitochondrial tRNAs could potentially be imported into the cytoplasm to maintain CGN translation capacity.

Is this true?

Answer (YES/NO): NO